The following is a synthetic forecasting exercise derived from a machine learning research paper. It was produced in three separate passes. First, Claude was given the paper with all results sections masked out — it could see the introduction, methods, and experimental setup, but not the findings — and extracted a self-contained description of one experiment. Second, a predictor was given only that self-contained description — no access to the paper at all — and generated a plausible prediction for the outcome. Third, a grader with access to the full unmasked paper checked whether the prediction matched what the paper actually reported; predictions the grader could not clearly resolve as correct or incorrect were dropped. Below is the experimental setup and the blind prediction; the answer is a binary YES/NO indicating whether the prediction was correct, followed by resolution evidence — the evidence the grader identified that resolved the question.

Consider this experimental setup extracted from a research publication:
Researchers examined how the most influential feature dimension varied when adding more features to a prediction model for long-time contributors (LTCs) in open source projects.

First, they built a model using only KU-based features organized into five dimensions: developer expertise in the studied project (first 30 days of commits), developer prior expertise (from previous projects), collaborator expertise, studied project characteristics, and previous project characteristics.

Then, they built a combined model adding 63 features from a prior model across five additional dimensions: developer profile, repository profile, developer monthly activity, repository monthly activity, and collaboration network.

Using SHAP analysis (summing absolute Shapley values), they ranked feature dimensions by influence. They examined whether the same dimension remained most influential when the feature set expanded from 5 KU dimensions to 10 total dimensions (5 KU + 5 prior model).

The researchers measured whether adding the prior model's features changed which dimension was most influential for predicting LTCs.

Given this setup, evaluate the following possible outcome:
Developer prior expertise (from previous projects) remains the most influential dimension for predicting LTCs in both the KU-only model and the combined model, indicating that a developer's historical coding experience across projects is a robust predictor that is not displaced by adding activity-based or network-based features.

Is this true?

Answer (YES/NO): NO